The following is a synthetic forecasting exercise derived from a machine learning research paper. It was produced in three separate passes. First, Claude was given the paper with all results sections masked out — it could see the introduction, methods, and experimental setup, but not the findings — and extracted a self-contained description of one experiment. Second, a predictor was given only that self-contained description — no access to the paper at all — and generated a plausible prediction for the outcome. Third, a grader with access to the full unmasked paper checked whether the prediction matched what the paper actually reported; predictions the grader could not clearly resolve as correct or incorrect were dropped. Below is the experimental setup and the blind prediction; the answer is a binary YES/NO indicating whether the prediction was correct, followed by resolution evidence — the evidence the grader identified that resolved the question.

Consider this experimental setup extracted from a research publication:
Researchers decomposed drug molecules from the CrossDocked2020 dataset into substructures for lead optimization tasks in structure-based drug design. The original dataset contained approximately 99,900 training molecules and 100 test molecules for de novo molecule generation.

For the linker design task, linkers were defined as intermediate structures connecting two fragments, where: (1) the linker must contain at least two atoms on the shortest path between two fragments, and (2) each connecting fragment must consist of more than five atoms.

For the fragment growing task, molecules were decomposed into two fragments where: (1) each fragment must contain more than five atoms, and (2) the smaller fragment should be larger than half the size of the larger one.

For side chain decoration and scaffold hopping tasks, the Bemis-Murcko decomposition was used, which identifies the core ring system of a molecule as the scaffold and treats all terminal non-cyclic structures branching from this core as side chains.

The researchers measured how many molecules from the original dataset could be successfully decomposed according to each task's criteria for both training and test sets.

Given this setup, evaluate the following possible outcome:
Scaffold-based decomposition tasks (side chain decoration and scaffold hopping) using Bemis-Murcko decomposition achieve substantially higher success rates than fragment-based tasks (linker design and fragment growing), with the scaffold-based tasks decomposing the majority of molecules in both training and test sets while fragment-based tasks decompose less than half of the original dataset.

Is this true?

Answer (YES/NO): NO